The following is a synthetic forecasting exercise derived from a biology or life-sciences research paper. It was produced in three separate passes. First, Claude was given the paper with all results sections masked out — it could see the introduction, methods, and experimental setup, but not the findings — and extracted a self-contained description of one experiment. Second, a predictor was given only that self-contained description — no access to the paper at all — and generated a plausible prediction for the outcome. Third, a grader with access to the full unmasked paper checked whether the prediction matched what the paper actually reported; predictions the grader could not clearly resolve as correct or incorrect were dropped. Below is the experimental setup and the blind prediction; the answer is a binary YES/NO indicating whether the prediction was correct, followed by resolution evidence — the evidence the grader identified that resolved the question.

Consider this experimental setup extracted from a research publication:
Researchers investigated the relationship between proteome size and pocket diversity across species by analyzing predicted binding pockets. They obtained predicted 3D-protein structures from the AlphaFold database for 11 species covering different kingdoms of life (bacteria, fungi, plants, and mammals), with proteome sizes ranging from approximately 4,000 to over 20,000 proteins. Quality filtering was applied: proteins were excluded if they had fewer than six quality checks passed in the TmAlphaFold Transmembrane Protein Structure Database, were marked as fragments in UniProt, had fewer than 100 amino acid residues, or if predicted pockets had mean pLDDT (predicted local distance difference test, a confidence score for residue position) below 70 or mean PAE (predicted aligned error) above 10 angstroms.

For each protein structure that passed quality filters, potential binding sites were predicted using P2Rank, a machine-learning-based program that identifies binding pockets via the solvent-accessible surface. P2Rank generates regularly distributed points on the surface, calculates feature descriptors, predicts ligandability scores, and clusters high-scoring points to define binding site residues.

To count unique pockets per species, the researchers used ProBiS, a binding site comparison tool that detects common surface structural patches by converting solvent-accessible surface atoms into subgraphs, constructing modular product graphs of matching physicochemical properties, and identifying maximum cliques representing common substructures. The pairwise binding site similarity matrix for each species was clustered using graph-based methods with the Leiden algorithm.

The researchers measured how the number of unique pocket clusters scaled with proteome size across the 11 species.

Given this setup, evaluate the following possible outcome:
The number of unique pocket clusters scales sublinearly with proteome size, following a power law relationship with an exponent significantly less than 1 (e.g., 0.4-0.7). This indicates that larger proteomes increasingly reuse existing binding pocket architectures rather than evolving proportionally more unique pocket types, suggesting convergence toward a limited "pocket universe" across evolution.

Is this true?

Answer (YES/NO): YES